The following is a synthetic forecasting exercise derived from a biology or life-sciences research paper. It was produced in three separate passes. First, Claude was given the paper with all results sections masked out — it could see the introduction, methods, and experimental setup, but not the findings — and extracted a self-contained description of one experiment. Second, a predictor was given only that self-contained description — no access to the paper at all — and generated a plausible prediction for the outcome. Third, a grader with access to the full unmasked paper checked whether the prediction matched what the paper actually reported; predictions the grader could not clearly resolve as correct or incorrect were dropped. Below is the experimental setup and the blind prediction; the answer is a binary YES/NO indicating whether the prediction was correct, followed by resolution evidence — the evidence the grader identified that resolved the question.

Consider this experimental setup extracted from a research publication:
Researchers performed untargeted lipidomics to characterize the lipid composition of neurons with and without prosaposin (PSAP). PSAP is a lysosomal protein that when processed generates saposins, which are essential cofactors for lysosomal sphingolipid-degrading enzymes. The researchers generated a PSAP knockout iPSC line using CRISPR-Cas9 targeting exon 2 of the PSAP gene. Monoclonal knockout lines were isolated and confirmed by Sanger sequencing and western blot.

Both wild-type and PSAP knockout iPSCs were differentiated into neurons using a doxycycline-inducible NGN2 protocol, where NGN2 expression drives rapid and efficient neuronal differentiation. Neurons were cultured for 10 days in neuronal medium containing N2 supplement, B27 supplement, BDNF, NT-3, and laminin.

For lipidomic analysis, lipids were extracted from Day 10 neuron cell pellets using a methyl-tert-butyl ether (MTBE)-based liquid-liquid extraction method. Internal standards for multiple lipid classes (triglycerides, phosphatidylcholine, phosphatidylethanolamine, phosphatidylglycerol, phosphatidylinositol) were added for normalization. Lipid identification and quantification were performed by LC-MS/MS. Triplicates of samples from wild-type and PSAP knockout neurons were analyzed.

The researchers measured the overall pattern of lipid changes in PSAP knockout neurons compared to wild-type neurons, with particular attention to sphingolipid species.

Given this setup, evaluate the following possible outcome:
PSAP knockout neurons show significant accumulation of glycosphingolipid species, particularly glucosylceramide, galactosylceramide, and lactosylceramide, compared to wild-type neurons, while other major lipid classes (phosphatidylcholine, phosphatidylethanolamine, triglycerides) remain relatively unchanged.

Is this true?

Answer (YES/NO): NO